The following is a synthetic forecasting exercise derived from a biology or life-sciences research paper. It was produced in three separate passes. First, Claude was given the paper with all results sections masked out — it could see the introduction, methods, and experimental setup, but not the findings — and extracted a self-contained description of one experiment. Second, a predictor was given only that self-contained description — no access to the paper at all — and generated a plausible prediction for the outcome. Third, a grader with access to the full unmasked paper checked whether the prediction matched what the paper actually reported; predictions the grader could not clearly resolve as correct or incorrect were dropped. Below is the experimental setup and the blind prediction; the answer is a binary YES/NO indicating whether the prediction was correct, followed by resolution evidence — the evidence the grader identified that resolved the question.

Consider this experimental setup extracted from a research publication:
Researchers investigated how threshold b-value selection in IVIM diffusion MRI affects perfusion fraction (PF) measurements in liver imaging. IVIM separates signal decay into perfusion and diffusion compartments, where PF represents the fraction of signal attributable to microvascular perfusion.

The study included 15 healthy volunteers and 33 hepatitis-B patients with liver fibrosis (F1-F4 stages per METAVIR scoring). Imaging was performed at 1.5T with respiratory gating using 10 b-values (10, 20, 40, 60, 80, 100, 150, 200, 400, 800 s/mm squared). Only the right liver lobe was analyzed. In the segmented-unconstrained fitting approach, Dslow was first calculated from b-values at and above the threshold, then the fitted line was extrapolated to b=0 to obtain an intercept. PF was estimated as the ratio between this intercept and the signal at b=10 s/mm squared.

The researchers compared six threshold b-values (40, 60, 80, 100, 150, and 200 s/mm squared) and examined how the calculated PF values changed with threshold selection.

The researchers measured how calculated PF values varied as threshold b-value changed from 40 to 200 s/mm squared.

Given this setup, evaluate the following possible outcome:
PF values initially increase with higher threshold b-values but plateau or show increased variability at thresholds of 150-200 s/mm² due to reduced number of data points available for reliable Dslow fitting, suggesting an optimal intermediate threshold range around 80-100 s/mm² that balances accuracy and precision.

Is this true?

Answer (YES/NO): NO